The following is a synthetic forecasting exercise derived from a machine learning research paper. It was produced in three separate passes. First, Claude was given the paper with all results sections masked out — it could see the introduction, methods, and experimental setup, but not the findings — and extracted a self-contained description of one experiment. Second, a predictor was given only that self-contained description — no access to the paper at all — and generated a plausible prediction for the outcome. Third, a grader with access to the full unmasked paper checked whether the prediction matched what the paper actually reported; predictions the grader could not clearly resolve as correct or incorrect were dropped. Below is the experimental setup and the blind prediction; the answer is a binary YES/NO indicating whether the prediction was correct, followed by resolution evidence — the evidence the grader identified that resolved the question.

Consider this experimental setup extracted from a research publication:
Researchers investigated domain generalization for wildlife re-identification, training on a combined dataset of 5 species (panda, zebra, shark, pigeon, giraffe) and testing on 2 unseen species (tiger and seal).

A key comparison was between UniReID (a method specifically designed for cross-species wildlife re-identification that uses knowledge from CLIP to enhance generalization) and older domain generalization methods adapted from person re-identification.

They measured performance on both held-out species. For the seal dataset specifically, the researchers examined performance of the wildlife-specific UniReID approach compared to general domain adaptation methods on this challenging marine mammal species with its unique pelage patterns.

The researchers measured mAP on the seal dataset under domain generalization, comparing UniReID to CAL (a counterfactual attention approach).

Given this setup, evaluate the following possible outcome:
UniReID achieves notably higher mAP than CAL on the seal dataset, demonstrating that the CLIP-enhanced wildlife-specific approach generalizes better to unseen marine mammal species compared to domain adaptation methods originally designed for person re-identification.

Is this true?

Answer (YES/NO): YES